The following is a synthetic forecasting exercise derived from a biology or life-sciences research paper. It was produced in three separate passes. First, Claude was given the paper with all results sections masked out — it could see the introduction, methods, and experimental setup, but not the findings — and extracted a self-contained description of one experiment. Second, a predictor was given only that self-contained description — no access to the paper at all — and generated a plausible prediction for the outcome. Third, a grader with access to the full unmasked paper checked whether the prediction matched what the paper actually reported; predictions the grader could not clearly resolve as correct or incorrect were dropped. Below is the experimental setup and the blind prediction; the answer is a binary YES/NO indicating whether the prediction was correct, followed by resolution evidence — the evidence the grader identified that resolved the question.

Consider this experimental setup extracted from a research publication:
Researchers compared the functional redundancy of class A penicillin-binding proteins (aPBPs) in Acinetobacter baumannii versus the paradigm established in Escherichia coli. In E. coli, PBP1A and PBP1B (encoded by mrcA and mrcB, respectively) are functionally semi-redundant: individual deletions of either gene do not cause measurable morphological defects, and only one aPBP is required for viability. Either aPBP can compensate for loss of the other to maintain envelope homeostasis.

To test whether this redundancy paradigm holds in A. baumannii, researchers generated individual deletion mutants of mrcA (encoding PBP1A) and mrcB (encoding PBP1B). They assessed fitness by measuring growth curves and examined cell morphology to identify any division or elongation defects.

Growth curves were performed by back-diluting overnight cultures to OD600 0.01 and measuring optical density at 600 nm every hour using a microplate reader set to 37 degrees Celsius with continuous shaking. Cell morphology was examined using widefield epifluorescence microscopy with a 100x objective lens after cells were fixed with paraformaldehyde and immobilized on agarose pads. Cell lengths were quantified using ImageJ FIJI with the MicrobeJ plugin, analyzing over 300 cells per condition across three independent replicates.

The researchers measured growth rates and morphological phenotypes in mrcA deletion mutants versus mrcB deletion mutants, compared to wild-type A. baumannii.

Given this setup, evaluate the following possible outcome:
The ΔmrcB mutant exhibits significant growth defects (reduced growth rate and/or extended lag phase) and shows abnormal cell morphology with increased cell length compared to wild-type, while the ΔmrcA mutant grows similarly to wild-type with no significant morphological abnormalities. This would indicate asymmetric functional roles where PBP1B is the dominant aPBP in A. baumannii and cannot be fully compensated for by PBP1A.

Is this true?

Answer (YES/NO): NO